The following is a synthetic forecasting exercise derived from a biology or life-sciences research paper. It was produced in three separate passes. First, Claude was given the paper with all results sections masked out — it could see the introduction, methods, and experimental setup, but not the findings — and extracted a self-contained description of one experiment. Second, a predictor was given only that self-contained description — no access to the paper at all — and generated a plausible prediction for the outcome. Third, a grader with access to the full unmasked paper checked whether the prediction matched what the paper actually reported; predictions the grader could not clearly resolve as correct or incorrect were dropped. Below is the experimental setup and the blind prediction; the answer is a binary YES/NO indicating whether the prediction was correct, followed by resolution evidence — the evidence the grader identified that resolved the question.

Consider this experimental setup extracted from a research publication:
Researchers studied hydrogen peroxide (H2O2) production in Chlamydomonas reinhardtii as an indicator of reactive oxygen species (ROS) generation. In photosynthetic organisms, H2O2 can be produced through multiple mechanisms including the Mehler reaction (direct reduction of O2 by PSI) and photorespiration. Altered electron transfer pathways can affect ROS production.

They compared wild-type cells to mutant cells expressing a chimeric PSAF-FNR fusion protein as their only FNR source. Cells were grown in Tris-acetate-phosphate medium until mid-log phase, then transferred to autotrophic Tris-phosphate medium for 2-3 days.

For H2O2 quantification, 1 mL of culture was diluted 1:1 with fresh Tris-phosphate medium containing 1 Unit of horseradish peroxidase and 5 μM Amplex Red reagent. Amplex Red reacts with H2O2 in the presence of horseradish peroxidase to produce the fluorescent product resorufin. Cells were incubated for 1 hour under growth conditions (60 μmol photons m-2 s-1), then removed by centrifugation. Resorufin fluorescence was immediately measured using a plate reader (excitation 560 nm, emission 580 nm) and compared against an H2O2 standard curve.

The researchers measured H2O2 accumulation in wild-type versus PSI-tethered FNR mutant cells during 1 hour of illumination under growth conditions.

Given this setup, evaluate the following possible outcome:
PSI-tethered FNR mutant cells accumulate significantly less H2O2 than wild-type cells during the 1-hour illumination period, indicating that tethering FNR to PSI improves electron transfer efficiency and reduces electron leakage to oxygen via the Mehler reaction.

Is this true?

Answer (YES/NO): NO